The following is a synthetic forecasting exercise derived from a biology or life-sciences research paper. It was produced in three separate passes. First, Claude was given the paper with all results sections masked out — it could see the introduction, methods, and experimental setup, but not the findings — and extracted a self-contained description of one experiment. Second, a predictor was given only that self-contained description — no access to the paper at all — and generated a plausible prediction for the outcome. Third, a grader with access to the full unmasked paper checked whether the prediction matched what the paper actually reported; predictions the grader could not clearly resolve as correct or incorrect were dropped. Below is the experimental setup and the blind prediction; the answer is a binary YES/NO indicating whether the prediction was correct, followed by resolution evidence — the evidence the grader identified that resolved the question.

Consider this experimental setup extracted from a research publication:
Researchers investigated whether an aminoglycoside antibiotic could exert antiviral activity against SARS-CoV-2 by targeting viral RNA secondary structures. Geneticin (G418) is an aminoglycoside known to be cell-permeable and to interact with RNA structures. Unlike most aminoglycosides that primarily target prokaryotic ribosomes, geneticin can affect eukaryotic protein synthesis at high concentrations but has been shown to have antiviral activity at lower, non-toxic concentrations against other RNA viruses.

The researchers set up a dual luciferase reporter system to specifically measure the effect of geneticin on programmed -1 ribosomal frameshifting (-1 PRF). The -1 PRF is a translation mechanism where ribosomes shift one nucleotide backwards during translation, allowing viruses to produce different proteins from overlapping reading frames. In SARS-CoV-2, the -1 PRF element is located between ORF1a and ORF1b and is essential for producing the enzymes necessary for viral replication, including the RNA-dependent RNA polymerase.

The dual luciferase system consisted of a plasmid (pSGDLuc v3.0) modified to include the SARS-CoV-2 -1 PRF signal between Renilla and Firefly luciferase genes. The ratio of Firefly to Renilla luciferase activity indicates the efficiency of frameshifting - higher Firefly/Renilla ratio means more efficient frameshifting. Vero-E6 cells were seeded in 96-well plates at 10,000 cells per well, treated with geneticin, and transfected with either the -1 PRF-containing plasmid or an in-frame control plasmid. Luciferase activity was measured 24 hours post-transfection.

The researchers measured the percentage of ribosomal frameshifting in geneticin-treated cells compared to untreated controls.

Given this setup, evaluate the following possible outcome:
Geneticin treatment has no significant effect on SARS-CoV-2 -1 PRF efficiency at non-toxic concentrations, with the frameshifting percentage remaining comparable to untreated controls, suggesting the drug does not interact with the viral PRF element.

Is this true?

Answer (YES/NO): NO